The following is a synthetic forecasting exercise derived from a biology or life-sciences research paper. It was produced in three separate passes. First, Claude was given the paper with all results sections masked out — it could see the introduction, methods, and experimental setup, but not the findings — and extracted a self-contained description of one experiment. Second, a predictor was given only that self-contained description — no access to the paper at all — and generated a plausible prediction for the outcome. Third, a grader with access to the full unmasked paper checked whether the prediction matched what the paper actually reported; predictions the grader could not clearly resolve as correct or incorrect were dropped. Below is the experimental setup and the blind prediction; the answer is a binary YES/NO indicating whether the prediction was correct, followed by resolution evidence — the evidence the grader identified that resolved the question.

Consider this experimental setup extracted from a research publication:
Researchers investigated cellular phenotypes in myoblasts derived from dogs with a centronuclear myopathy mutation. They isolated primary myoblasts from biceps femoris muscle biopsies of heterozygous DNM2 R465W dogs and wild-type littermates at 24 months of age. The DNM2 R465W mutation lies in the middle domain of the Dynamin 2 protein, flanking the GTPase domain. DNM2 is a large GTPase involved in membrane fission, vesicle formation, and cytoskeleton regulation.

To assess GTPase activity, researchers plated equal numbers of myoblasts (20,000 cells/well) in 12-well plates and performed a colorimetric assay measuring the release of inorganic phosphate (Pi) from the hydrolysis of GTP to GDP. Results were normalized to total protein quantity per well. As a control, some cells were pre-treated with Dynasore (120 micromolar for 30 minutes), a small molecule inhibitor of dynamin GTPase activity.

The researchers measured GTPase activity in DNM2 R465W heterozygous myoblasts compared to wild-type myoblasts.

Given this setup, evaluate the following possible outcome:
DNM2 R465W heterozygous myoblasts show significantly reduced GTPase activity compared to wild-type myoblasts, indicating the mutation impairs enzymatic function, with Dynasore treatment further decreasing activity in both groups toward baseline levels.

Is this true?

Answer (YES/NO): NO